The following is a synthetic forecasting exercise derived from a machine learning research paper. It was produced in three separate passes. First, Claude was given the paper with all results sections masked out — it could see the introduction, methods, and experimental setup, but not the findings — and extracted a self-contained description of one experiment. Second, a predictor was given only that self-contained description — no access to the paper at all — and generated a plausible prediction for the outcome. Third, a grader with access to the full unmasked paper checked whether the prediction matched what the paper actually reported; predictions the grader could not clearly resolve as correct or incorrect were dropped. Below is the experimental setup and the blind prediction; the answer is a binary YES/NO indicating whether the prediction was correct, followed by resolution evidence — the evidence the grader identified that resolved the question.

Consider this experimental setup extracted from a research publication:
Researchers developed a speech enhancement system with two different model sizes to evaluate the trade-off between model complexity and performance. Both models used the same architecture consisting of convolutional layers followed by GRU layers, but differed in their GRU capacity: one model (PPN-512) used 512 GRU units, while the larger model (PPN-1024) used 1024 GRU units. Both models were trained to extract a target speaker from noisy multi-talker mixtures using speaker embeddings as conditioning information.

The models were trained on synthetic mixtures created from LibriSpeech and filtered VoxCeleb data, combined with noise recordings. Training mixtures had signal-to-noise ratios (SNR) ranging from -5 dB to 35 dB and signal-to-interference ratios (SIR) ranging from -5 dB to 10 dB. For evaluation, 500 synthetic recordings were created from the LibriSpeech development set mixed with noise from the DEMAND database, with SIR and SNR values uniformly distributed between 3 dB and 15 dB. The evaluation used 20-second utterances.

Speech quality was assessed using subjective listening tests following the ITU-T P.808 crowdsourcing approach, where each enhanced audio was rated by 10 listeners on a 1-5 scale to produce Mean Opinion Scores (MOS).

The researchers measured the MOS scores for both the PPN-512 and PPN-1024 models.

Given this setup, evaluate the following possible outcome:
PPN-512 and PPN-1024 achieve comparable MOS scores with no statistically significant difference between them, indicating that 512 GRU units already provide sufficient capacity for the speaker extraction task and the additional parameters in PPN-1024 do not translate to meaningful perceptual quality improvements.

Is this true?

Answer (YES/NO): NO